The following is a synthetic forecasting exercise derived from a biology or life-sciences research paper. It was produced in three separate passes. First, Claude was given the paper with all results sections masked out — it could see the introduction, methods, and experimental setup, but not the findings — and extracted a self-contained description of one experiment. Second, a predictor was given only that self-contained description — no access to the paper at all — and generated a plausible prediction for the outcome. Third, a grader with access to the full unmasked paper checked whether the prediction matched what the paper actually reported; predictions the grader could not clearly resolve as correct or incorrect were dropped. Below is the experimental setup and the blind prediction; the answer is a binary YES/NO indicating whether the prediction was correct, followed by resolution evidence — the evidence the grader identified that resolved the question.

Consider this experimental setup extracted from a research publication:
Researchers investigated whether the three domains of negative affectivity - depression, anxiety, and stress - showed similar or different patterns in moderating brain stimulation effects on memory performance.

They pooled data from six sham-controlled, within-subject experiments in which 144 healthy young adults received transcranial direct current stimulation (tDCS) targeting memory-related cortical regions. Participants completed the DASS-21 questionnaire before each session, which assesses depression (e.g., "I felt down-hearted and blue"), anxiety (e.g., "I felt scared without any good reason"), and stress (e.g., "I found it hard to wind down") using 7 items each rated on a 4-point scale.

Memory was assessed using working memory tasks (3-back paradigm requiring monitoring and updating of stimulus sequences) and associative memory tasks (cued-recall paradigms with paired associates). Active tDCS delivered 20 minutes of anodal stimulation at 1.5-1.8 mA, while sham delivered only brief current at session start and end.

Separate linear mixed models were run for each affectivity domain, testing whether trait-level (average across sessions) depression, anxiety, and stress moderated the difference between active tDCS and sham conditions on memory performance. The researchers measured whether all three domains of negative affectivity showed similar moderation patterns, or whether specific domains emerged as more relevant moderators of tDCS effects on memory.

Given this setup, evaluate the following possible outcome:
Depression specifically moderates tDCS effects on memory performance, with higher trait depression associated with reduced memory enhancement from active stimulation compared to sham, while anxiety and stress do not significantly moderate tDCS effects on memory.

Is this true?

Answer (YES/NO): NO